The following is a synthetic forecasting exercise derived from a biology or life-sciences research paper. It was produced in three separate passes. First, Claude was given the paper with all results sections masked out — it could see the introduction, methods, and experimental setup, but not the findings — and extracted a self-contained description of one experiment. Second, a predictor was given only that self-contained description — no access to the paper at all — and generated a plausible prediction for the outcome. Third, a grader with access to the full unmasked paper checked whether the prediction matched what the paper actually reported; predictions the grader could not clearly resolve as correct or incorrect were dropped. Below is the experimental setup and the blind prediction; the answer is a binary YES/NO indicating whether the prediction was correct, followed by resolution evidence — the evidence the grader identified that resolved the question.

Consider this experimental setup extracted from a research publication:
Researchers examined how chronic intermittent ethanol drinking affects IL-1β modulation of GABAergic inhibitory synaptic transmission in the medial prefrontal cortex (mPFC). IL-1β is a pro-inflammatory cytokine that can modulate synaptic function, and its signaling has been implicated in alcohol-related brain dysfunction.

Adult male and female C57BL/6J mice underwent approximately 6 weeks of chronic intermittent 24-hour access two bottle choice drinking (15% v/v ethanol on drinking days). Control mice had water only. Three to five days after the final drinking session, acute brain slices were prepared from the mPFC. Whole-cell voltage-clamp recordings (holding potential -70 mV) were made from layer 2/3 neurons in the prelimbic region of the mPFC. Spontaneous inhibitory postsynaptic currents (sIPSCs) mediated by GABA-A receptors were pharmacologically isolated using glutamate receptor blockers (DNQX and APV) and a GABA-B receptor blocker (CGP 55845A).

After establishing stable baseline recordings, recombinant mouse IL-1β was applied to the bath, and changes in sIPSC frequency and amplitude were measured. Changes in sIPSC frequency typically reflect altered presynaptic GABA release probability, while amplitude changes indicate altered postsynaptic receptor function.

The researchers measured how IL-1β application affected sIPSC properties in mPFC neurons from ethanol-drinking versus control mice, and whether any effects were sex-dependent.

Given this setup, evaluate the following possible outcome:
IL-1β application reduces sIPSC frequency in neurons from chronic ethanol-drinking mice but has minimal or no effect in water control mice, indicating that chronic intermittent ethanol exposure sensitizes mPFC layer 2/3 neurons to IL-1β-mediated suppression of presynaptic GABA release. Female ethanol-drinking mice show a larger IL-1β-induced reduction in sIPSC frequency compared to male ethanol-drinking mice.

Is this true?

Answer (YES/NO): NO